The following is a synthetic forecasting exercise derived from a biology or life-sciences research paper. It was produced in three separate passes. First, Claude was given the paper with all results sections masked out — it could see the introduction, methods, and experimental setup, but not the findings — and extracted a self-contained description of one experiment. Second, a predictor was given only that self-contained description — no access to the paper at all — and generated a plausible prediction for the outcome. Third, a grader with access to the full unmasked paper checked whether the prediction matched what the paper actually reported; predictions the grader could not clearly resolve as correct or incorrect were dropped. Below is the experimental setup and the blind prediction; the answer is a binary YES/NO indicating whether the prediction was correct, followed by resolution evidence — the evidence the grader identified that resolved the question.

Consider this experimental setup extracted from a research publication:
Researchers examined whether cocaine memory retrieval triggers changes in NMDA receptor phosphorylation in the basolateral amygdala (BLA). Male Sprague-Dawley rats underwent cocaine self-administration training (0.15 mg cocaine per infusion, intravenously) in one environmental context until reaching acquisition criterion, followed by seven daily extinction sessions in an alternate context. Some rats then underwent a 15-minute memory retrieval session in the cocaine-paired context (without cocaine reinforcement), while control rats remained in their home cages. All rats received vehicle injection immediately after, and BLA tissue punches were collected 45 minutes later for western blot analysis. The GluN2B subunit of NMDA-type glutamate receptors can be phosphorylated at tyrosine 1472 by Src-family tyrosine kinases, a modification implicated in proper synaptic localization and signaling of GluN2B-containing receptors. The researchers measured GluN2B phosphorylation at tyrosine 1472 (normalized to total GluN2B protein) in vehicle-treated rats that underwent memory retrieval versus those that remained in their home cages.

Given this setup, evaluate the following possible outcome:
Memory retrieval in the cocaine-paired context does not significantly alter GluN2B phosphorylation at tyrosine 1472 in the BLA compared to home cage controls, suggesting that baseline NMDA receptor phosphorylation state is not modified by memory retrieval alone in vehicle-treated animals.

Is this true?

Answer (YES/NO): NO